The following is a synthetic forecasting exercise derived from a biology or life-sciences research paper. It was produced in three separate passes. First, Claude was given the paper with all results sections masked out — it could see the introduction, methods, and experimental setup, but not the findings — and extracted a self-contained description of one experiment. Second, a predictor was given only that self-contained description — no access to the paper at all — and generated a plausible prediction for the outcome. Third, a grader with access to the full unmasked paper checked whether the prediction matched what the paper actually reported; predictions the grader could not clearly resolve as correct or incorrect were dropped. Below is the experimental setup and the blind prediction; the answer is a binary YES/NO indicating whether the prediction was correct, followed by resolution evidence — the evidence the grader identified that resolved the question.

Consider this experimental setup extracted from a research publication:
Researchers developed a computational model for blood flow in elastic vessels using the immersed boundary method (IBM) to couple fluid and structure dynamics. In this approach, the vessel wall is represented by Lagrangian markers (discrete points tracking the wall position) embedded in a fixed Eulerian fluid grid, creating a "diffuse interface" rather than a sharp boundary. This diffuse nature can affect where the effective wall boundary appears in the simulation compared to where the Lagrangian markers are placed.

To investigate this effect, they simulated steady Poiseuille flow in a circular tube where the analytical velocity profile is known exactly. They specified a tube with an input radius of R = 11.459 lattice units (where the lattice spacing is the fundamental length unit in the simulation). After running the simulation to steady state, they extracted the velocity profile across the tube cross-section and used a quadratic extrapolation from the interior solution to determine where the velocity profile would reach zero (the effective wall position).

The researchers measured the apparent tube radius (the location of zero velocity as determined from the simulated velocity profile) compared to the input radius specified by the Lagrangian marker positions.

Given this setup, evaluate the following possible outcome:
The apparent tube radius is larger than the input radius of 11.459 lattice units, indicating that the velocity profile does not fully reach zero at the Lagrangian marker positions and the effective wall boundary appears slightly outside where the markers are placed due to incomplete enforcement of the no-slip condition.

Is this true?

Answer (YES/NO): NO